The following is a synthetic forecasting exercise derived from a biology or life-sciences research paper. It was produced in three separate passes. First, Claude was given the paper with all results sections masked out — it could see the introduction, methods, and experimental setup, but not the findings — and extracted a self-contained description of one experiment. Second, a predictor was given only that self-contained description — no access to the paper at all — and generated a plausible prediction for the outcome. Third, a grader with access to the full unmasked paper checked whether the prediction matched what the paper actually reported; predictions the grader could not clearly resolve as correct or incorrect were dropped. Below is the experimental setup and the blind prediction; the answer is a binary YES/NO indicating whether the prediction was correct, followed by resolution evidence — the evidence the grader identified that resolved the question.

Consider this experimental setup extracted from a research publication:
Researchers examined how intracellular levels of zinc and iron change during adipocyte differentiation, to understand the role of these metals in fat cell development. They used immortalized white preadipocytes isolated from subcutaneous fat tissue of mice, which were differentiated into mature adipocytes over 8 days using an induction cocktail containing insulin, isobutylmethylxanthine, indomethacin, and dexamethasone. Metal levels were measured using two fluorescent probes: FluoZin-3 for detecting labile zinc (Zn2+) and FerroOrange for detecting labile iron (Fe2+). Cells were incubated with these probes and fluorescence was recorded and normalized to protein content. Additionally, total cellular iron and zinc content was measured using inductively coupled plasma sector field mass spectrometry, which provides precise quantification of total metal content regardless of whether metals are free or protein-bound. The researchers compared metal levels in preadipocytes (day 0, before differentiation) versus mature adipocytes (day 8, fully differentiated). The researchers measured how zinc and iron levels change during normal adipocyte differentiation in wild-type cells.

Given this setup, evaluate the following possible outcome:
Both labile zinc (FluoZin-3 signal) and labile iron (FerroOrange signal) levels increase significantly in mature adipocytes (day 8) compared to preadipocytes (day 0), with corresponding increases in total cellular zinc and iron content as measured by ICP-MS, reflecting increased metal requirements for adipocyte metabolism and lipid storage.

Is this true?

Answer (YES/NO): NO